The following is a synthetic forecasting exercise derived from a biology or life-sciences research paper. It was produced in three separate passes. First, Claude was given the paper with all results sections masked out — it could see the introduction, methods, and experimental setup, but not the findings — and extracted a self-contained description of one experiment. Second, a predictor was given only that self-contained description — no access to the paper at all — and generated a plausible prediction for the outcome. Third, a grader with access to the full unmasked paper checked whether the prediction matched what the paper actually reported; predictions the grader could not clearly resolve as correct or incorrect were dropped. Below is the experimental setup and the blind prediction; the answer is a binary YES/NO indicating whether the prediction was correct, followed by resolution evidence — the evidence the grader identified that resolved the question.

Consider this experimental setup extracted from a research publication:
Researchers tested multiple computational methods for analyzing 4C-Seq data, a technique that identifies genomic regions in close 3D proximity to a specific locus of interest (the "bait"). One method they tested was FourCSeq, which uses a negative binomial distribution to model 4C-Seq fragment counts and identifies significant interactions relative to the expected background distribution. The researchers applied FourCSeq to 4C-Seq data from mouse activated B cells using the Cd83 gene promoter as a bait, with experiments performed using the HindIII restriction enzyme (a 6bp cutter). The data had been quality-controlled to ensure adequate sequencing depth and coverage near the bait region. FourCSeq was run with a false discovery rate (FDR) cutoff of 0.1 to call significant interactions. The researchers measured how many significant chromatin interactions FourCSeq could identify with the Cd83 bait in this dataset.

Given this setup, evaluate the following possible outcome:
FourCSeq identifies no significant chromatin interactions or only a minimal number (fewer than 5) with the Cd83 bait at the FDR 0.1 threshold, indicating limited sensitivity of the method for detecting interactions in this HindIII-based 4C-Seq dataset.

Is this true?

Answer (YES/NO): YES